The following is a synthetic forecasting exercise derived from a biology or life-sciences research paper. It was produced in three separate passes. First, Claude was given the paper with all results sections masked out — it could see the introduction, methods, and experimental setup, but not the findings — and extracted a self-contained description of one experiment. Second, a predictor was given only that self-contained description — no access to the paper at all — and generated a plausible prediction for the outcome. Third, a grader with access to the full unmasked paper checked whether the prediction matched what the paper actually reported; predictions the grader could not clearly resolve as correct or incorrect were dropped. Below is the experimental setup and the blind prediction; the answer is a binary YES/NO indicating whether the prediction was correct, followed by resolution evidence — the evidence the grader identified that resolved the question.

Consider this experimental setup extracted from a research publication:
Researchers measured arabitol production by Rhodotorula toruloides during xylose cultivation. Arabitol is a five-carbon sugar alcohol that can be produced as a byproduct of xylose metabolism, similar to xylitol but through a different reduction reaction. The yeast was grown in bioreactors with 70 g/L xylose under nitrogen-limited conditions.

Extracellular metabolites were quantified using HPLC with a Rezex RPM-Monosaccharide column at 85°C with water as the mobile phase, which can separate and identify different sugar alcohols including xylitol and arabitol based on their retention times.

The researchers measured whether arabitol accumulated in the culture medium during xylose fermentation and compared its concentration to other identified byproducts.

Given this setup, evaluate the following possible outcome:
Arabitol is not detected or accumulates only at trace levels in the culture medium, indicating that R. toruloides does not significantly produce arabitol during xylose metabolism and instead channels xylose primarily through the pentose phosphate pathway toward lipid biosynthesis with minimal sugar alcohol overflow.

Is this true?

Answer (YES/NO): NO